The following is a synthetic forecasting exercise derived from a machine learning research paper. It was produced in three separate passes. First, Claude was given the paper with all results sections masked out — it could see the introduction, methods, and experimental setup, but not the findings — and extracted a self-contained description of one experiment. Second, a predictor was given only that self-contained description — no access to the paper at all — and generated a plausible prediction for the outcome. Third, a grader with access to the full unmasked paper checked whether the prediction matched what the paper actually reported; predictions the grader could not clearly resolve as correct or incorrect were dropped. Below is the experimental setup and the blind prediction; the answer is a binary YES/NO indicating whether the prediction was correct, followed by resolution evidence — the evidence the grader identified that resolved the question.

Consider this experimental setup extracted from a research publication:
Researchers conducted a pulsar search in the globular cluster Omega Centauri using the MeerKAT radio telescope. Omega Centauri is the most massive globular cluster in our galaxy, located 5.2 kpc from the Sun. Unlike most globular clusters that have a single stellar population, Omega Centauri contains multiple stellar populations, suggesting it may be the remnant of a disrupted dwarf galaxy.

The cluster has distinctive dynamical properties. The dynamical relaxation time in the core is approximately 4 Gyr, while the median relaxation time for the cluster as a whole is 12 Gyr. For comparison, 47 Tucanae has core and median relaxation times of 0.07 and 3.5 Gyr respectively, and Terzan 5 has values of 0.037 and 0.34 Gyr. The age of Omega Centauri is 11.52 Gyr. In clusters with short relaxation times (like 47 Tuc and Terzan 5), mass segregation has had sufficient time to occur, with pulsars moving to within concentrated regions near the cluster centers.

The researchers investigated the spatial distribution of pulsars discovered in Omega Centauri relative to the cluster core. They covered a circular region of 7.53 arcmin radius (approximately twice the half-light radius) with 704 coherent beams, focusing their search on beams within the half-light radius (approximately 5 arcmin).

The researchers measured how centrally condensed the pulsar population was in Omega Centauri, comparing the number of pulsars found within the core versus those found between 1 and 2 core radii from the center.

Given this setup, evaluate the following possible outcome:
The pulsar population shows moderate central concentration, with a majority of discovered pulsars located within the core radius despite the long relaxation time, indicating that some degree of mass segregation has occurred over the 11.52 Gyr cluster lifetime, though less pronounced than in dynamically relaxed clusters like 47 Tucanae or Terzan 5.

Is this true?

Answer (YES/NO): YES